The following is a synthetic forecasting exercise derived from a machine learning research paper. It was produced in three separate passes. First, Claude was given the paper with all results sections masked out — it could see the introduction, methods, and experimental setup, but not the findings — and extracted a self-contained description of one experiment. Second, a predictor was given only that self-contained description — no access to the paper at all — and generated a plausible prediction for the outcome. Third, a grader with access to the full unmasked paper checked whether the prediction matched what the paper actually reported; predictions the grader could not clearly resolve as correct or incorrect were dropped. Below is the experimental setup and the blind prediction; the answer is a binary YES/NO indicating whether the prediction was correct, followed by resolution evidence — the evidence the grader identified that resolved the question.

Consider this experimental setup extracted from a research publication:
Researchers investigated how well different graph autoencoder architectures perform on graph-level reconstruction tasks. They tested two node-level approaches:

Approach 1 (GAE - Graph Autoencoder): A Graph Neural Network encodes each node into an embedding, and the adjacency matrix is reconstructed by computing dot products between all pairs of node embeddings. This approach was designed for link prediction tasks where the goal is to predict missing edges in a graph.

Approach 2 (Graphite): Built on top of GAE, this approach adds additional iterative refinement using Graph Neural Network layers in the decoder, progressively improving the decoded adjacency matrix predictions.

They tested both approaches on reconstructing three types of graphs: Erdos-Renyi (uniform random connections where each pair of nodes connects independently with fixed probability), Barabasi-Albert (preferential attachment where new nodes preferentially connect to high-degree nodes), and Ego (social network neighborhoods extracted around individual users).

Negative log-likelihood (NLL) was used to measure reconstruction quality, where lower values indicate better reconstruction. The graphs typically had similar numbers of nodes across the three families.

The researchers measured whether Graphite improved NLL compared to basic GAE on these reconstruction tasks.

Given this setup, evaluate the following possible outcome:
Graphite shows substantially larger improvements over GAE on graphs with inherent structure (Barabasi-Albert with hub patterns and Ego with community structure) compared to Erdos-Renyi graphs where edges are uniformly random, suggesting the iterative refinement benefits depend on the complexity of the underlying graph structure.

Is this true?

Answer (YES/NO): NO